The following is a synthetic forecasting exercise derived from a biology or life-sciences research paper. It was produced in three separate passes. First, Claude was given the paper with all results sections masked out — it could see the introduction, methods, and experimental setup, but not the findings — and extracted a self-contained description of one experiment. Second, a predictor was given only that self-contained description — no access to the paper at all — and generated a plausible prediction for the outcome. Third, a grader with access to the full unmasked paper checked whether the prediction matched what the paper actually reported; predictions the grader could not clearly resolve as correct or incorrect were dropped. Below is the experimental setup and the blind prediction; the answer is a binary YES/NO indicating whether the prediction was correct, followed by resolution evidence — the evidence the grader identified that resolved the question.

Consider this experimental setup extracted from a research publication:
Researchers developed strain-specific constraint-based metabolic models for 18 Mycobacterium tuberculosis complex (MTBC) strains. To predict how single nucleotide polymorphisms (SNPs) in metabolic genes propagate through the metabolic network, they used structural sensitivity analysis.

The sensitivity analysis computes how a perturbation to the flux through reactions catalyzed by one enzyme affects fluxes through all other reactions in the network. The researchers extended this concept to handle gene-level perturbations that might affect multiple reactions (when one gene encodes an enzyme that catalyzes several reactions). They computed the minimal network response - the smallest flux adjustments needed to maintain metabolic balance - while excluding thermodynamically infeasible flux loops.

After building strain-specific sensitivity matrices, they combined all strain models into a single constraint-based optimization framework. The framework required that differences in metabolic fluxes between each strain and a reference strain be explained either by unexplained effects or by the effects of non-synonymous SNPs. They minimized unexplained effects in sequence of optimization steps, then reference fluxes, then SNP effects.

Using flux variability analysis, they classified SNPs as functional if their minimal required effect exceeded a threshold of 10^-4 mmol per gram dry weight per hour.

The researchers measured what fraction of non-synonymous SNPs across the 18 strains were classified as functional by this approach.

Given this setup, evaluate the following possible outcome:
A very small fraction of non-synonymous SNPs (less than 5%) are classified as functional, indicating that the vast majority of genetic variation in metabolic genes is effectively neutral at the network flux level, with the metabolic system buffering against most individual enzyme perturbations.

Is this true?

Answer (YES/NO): NO